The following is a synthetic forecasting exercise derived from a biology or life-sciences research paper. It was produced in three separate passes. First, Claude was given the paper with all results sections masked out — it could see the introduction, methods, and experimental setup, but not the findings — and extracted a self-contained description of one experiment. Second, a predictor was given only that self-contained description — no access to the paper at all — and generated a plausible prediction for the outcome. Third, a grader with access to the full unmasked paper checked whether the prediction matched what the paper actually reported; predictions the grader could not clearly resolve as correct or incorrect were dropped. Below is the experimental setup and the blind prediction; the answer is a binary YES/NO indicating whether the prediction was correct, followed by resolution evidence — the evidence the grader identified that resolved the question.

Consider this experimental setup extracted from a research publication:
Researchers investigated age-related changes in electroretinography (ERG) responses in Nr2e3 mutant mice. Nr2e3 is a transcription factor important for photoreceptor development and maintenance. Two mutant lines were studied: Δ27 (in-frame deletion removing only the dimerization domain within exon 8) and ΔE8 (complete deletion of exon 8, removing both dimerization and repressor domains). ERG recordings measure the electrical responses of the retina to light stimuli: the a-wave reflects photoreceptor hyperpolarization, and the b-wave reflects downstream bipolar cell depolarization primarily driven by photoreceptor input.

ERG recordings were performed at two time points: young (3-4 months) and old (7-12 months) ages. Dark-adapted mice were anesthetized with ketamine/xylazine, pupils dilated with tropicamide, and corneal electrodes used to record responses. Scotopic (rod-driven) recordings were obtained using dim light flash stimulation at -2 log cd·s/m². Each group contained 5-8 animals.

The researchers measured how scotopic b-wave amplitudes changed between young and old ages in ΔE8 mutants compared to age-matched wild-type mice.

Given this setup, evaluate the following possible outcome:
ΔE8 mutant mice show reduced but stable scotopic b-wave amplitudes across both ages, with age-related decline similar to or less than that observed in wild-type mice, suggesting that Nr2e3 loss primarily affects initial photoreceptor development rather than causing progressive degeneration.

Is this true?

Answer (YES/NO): NO